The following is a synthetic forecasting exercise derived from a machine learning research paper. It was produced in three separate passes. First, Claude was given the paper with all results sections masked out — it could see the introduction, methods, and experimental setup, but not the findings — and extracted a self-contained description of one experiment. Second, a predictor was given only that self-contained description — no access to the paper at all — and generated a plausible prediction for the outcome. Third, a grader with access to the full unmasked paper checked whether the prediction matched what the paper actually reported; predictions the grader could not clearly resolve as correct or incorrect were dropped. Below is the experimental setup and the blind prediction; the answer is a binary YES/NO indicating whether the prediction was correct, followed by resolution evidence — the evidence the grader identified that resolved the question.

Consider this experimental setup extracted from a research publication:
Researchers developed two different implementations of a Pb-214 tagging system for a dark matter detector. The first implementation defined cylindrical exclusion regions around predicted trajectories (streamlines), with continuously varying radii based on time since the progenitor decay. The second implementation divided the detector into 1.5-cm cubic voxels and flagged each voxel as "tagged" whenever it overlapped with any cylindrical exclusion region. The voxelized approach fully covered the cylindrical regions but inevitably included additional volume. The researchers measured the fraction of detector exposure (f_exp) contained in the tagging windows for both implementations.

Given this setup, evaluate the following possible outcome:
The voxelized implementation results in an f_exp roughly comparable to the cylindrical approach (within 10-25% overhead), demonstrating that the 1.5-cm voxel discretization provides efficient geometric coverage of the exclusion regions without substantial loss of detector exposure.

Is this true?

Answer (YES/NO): NO